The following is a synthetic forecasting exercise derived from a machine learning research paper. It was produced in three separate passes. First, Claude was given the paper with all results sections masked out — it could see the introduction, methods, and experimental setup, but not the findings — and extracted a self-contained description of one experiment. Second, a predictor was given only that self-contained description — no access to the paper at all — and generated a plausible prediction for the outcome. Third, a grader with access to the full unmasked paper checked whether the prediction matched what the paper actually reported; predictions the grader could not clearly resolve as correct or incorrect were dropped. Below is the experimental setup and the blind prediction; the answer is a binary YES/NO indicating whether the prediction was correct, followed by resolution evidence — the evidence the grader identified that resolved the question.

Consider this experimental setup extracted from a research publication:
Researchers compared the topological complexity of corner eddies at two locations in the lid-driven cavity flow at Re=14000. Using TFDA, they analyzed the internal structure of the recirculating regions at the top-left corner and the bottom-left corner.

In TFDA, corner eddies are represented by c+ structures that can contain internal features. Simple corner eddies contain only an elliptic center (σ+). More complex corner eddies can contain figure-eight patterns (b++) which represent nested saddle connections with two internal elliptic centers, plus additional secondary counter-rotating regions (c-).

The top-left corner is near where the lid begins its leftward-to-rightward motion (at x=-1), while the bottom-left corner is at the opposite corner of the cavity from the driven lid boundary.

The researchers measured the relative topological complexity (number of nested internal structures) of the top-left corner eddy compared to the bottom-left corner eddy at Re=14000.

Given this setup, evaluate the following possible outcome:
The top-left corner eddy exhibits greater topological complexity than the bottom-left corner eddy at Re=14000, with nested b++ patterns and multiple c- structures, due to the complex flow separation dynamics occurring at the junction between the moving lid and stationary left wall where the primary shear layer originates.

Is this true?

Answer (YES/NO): NO